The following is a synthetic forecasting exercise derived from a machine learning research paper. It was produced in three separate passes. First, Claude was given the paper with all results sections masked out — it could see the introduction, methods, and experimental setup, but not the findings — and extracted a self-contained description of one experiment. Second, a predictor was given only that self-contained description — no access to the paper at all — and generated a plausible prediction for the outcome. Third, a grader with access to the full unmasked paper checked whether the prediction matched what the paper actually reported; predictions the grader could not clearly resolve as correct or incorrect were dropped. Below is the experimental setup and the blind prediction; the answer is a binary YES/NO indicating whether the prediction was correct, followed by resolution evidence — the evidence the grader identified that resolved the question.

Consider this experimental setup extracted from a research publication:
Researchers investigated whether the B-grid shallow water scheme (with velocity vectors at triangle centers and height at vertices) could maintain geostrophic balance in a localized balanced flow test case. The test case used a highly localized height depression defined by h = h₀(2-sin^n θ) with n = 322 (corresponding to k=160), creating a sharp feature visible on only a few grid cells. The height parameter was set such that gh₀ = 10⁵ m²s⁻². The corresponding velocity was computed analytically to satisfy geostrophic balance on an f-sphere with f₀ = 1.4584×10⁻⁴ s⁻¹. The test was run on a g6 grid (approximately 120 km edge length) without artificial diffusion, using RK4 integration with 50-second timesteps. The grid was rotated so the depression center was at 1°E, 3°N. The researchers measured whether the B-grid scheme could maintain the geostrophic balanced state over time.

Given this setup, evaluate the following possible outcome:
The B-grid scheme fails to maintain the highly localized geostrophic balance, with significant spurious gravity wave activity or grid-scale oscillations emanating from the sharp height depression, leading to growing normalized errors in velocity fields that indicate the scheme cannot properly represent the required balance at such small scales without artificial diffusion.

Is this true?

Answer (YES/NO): NO